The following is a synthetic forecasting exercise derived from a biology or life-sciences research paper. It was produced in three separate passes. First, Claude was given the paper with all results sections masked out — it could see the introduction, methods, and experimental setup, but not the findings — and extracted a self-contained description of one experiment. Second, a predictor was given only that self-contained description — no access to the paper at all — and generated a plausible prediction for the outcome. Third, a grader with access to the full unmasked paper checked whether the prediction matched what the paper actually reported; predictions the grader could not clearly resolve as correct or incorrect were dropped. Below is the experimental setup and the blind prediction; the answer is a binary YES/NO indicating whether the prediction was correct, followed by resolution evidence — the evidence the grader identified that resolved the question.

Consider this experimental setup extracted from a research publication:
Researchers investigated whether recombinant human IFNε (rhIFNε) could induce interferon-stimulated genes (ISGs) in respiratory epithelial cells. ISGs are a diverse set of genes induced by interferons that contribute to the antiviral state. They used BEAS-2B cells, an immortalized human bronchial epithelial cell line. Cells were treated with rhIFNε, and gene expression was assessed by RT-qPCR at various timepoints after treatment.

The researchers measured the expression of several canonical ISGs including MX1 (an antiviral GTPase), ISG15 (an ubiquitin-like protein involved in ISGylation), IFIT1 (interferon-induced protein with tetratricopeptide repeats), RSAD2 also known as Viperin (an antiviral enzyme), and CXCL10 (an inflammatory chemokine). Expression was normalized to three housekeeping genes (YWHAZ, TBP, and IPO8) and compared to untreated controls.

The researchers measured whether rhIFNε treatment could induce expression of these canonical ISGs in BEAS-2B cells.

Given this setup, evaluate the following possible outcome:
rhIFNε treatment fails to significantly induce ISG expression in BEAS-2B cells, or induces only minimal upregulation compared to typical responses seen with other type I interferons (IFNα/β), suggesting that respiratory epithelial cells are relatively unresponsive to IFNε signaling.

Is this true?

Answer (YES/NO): NO